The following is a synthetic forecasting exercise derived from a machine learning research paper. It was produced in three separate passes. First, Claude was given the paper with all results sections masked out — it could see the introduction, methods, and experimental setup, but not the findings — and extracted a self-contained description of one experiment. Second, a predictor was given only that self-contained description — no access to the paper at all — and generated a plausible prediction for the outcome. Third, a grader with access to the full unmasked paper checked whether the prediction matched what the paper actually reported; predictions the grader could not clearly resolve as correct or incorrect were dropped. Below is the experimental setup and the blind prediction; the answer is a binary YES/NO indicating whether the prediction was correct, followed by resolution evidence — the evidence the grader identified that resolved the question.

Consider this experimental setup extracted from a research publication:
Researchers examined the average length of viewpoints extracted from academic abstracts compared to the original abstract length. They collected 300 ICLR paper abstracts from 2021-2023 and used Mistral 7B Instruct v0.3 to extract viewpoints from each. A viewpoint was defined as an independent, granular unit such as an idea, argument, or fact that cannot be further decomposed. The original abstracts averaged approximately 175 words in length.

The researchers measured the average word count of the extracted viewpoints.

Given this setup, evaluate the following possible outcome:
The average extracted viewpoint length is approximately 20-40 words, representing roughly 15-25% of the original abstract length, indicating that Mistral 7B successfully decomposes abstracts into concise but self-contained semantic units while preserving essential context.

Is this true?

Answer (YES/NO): NO